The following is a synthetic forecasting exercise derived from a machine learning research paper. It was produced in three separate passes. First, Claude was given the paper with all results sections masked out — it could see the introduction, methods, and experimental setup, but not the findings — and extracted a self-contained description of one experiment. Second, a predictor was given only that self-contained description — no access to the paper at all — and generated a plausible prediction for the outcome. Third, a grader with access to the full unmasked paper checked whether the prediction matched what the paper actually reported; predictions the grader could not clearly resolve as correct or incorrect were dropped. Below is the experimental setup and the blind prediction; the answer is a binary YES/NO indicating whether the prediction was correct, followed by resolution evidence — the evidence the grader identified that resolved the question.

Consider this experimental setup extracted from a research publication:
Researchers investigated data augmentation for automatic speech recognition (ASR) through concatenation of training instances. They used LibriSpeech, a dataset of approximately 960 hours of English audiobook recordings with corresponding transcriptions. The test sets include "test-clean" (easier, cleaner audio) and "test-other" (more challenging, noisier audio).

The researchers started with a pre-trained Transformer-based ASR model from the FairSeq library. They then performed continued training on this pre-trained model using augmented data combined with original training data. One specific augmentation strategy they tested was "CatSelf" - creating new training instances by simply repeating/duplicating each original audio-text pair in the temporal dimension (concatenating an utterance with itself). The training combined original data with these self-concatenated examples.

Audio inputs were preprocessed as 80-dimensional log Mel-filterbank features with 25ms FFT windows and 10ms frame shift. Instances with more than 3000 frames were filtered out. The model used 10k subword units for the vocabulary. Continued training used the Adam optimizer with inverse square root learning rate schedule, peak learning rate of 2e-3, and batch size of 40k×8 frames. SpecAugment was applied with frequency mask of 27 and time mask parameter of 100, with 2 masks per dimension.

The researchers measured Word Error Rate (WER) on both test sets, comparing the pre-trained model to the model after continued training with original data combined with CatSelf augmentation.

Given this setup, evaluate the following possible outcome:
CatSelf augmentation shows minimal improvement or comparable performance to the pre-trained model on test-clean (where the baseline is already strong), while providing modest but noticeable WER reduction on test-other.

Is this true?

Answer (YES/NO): NO